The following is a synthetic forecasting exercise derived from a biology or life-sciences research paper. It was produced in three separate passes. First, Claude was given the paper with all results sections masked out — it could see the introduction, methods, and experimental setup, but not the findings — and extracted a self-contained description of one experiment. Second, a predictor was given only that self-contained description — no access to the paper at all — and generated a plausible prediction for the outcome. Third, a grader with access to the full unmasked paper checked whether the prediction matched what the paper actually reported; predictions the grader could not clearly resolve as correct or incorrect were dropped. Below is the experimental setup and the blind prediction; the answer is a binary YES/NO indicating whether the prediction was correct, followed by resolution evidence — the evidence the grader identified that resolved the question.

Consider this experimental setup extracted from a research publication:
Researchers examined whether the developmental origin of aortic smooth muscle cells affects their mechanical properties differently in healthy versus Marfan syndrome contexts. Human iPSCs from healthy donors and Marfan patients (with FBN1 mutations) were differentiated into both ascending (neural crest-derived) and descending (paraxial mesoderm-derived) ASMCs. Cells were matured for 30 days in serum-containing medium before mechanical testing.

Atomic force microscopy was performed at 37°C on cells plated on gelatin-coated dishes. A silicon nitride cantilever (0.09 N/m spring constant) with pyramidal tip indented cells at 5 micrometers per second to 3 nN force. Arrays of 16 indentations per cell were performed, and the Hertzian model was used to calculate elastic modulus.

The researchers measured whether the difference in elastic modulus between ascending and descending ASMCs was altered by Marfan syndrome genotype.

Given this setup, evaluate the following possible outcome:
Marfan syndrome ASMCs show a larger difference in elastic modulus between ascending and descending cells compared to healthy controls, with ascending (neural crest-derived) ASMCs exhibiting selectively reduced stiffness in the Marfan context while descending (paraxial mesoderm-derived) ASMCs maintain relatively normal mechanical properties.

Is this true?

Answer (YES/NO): YES